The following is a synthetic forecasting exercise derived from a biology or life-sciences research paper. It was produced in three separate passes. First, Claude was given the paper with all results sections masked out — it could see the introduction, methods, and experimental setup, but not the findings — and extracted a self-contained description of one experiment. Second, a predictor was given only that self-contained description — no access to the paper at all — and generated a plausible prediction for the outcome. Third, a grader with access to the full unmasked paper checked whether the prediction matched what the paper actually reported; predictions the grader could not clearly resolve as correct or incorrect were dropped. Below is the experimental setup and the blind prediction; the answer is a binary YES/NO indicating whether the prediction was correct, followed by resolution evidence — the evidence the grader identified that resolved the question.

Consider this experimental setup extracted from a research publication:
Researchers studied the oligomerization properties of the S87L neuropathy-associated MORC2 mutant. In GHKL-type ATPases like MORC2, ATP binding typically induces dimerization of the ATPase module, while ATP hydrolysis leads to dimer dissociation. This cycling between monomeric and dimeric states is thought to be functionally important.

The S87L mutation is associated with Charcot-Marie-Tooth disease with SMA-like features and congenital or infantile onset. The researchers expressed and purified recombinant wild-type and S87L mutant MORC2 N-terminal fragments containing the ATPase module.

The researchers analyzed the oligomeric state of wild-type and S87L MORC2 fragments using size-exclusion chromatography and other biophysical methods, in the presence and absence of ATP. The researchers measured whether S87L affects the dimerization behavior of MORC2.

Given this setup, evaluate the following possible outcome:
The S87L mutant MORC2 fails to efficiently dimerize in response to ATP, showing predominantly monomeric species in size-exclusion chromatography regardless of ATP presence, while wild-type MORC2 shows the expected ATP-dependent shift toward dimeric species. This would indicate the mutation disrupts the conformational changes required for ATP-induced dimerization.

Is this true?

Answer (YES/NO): NO